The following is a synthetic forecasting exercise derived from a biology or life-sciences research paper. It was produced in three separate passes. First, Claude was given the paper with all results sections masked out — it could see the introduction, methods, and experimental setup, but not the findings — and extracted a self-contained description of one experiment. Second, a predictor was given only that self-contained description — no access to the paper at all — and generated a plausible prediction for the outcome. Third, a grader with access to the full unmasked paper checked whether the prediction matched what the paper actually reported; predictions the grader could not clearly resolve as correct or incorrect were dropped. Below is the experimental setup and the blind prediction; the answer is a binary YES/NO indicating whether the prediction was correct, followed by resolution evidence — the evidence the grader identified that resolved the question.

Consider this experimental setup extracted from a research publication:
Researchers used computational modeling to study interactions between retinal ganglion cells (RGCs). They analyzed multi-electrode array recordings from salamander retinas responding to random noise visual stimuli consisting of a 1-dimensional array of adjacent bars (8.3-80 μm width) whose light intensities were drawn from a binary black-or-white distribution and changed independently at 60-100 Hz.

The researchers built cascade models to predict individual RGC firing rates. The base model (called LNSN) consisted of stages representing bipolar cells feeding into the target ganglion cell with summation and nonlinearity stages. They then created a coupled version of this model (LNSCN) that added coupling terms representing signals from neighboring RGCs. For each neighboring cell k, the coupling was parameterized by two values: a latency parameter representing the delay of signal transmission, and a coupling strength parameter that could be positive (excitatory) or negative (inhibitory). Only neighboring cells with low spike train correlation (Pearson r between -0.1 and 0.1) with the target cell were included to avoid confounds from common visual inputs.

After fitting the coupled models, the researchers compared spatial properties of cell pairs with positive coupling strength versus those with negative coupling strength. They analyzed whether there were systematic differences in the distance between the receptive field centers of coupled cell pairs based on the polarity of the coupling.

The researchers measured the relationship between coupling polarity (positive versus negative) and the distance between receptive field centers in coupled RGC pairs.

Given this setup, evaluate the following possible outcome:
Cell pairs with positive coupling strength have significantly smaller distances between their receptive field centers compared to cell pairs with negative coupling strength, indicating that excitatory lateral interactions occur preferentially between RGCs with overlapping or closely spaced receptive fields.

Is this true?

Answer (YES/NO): YES